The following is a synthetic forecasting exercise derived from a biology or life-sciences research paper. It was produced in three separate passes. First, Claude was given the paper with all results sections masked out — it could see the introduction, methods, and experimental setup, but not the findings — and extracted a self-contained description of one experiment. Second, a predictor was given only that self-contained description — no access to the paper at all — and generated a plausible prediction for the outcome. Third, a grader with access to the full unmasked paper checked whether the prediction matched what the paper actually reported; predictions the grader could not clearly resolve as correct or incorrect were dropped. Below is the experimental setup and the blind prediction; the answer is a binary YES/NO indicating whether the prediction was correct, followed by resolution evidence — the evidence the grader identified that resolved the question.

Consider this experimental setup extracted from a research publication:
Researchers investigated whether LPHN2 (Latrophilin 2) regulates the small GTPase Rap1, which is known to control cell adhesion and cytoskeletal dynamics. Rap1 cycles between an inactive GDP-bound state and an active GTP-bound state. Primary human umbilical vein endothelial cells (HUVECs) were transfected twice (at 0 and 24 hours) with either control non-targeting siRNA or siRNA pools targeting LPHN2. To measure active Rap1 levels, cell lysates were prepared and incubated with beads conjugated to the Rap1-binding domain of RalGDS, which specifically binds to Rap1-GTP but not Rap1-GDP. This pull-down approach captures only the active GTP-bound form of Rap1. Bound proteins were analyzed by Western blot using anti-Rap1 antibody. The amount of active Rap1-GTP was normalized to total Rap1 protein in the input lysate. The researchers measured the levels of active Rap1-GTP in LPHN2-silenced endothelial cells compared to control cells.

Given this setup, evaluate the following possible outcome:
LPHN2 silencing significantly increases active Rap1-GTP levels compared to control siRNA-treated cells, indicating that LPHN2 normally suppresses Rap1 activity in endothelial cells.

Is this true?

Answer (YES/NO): NO